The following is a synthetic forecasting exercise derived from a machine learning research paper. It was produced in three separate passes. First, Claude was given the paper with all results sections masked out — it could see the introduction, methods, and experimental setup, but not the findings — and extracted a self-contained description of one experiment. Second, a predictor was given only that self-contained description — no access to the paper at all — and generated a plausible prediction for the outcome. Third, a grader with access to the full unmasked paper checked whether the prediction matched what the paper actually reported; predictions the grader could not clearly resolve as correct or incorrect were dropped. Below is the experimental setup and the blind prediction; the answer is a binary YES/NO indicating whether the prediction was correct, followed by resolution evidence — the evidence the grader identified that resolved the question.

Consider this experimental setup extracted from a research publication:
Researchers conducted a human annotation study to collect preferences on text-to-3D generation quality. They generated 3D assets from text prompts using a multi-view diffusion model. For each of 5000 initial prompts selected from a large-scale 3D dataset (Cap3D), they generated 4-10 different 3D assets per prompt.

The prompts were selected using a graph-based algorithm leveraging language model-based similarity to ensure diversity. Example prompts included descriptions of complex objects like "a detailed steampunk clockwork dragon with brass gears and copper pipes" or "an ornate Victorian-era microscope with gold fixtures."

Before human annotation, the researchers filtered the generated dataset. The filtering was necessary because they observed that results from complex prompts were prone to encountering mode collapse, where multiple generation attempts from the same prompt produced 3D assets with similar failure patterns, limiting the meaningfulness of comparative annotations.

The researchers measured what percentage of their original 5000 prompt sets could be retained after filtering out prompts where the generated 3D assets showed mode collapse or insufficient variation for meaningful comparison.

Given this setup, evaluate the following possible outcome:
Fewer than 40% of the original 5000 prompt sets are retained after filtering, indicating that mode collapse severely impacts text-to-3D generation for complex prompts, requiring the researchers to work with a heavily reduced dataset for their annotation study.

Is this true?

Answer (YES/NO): NO